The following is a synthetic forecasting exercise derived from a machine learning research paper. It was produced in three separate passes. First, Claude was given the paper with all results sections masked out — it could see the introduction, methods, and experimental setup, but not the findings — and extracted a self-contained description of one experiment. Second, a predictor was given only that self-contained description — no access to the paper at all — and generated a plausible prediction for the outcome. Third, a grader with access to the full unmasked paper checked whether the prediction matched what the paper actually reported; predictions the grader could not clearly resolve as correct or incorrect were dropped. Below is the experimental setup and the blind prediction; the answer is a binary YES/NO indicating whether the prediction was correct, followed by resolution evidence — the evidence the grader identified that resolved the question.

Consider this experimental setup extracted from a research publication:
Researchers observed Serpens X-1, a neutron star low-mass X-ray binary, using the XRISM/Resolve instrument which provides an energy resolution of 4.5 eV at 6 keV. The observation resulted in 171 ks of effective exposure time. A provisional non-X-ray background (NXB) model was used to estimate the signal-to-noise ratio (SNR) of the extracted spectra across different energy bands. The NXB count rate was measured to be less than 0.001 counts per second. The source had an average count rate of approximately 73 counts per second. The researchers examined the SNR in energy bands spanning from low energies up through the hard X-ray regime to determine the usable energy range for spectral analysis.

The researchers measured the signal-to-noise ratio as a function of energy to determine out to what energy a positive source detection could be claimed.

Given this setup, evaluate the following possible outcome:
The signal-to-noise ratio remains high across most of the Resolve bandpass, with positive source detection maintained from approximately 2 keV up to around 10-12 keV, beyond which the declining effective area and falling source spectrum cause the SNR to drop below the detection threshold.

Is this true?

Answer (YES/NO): NO